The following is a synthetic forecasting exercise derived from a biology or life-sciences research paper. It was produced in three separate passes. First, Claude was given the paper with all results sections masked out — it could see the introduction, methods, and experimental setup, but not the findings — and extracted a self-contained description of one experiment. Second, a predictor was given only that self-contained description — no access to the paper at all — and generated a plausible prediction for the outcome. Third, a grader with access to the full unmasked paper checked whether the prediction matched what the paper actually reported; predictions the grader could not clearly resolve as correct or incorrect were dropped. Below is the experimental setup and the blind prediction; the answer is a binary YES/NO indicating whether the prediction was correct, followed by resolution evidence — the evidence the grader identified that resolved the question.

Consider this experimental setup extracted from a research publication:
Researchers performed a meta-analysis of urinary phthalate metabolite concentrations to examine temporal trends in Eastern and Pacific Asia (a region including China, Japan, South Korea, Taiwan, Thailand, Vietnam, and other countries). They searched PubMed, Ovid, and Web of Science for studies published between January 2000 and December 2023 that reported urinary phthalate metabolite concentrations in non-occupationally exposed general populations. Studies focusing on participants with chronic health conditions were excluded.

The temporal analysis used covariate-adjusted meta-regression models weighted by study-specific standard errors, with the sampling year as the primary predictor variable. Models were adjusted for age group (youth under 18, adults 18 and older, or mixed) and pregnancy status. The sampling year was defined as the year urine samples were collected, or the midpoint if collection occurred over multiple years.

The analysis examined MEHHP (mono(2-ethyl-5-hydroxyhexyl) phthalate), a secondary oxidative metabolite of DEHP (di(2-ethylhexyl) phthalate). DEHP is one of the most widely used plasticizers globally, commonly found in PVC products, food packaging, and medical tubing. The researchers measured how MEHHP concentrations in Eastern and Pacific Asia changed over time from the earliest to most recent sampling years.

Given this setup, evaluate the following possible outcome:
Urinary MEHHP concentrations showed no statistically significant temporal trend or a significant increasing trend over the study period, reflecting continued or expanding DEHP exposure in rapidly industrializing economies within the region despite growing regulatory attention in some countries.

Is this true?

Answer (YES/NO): NO